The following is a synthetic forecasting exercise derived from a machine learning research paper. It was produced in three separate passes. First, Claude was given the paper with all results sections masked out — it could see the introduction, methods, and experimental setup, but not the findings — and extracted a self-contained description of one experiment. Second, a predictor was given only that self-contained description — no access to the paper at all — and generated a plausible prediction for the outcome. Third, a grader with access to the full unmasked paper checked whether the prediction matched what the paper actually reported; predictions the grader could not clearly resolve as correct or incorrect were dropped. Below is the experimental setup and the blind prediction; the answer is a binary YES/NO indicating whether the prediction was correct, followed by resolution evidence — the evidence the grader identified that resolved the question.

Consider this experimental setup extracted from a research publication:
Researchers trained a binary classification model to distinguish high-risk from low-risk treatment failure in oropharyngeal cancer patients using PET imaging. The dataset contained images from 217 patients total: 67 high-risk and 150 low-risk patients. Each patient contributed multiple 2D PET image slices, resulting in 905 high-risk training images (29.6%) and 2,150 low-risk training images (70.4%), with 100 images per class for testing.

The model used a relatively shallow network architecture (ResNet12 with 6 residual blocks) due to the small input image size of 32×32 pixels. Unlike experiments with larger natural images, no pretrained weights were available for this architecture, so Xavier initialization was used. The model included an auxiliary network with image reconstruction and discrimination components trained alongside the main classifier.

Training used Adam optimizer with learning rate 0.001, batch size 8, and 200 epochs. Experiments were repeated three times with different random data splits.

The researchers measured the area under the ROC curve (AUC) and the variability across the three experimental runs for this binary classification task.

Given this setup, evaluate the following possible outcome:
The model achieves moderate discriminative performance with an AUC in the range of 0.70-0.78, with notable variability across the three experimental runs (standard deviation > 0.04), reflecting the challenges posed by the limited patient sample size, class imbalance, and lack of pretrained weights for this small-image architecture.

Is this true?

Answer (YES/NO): NO